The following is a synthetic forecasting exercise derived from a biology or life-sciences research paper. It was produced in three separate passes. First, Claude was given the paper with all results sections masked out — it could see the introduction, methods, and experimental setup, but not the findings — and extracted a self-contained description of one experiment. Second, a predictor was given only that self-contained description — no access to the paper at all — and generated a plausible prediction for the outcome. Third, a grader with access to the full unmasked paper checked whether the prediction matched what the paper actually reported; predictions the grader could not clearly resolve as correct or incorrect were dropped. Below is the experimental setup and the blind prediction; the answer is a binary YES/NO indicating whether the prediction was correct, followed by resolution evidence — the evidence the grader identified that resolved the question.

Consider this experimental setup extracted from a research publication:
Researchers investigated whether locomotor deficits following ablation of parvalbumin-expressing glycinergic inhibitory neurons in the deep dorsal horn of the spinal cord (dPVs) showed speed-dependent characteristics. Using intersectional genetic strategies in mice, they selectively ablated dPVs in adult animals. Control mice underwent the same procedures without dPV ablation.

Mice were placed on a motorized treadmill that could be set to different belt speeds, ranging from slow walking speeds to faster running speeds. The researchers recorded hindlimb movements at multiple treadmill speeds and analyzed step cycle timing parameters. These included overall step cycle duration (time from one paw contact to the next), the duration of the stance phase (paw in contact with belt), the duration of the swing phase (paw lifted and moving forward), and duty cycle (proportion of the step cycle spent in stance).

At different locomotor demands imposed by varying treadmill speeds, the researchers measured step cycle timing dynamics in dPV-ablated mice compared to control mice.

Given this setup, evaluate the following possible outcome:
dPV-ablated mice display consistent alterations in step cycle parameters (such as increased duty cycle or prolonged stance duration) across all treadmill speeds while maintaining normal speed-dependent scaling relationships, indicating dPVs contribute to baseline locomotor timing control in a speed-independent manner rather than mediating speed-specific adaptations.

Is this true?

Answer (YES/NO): NO